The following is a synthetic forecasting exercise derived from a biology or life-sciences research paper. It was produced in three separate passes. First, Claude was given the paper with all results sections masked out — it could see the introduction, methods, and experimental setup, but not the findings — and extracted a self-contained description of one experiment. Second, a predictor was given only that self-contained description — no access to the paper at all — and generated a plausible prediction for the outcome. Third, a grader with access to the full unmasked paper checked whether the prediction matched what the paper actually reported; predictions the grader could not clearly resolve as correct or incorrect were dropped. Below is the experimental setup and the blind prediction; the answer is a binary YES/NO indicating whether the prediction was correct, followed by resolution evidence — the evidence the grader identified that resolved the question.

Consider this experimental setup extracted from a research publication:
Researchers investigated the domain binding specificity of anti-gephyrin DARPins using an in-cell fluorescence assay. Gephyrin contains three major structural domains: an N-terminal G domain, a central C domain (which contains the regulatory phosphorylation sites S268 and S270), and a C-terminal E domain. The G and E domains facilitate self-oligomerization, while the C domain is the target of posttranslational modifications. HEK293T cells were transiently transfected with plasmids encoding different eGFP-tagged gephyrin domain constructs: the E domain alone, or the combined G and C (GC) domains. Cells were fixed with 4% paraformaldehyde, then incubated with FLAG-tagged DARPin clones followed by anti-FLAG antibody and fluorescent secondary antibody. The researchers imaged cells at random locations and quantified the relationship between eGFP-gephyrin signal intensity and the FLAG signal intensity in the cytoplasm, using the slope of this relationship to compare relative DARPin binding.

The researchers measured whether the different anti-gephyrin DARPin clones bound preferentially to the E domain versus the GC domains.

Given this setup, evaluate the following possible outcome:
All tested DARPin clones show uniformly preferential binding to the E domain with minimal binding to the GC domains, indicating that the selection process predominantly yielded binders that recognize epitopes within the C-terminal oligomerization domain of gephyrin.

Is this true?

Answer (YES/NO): NO